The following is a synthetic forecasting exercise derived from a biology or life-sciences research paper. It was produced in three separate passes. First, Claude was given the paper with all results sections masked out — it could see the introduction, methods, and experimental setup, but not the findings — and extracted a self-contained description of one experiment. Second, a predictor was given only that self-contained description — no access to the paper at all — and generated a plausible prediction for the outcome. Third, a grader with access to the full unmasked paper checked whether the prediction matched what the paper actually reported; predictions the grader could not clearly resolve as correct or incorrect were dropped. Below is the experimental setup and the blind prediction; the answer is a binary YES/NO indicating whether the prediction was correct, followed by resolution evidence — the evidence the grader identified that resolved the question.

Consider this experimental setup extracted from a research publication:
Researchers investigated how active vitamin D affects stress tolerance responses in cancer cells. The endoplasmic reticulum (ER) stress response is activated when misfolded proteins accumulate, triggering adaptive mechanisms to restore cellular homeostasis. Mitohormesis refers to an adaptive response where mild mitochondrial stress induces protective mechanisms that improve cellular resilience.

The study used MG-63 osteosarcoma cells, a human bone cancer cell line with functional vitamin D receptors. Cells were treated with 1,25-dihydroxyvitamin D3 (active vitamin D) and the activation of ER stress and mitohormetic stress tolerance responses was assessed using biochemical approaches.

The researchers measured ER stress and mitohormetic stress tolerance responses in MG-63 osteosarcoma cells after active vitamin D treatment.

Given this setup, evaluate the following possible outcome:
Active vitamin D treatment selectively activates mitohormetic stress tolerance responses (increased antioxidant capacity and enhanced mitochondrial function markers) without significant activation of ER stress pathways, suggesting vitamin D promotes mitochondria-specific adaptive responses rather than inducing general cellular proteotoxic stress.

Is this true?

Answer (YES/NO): NO